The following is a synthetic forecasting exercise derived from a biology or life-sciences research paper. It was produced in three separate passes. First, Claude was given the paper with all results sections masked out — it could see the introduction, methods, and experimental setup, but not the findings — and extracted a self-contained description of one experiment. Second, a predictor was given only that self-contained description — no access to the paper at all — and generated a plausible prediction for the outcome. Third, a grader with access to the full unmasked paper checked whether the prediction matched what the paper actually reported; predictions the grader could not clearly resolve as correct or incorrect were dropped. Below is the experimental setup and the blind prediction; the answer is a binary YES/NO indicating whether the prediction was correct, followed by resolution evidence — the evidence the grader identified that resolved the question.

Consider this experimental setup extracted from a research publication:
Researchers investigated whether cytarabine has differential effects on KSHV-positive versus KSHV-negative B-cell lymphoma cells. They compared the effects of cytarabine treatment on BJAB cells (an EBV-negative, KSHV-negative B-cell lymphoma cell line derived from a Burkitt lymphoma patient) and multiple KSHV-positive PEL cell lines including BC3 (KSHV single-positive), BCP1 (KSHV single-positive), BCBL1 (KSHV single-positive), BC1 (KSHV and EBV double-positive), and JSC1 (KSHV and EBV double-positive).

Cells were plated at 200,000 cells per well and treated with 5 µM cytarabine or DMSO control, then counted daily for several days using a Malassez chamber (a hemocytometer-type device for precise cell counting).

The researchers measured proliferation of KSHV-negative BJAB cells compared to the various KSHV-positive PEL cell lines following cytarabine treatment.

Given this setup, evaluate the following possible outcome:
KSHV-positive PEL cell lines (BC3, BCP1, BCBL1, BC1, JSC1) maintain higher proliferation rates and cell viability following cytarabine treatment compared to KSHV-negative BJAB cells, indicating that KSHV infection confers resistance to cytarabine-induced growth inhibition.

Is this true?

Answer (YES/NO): NO